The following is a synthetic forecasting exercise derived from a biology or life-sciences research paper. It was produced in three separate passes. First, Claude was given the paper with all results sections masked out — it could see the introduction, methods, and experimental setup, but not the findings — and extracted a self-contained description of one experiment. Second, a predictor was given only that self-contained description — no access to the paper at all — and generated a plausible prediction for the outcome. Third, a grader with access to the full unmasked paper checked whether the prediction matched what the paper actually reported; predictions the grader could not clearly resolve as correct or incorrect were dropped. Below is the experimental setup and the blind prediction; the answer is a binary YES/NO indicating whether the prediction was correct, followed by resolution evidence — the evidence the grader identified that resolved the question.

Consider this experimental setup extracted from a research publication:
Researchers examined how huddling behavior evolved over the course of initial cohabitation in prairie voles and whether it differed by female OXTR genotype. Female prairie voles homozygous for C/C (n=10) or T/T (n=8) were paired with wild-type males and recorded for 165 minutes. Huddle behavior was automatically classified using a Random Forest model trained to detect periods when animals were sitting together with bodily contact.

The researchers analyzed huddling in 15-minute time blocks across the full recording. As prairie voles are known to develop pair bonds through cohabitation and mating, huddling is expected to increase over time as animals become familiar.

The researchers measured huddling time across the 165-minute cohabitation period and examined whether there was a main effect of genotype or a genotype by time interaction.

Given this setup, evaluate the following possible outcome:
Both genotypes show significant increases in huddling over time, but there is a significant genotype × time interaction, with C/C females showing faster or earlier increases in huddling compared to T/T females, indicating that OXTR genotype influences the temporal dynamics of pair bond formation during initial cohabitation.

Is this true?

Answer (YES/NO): NO